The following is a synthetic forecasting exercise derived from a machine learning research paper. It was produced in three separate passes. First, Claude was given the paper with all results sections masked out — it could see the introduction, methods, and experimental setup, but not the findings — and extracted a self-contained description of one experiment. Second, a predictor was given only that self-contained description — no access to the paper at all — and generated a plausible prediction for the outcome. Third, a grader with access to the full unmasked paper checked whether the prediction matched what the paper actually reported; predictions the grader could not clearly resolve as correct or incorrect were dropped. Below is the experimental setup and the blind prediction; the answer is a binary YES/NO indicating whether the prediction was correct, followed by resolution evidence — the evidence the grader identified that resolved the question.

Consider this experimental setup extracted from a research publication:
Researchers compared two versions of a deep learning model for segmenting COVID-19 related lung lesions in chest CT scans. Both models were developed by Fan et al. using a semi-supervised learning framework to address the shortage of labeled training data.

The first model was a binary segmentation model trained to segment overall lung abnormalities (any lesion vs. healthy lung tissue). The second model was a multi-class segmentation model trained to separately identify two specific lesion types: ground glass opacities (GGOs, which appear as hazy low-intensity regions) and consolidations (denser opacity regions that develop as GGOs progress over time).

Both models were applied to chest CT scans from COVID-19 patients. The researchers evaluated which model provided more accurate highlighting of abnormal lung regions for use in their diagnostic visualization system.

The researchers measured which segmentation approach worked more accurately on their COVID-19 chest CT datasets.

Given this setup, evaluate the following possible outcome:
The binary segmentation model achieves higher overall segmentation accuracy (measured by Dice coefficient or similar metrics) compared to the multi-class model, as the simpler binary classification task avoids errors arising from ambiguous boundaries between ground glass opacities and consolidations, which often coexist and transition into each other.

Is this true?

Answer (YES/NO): YES